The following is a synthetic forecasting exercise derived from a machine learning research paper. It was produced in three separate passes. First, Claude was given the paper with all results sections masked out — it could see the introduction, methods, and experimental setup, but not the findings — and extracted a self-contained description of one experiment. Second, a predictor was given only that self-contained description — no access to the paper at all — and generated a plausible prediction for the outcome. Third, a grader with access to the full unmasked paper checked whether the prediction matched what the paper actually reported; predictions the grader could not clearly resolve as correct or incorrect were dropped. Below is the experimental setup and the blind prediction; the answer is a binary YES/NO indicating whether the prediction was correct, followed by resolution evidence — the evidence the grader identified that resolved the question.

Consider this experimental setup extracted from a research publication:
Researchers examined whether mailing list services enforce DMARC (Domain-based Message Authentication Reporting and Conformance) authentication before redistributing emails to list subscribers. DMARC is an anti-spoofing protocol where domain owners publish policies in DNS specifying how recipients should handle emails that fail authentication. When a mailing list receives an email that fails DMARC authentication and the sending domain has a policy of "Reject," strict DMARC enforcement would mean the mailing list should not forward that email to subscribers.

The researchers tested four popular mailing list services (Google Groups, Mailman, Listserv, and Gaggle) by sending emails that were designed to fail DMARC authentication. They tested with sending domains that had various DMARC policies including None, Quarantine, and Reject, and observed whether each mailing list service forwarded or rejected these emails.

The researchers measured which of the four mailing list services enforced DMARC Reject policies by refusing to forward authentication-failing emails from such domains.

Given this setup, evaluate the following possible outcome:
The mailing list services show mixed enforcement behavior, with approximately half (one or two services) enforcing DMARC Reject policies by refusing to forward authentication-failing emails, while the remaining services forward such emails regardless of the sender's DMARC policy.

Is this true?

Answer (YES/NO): NO